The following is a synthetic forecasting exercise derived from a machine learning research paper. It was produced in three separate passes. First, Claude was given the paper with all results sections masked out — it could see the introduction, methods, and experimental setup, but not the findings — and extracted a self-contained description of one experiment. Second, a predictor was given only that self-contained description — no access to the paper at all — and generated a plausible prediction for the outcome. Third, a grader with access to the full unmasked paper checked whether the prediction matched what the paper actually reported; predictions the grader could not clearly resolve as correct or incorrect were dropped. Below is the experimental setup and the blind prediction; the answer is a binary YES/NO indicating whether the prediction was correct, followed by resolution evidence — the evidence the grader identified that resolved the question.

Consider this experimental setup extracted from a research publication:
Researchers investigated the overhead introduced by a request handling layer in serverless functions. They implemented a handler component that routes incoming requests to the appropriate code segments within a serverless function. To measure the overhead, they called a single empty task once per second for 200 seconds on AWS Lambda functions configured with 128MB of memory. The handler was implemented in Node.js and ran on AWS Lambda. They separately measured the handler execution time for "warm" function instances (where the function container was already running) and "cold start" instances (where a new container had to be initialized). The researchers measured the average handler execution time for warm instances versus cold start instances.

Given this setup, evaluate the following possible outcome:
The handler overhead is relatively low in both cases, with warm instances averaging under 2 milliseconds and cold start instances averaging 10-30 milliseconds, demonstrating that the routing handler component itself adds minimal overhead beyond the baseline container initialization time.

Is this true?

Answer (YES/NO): NO